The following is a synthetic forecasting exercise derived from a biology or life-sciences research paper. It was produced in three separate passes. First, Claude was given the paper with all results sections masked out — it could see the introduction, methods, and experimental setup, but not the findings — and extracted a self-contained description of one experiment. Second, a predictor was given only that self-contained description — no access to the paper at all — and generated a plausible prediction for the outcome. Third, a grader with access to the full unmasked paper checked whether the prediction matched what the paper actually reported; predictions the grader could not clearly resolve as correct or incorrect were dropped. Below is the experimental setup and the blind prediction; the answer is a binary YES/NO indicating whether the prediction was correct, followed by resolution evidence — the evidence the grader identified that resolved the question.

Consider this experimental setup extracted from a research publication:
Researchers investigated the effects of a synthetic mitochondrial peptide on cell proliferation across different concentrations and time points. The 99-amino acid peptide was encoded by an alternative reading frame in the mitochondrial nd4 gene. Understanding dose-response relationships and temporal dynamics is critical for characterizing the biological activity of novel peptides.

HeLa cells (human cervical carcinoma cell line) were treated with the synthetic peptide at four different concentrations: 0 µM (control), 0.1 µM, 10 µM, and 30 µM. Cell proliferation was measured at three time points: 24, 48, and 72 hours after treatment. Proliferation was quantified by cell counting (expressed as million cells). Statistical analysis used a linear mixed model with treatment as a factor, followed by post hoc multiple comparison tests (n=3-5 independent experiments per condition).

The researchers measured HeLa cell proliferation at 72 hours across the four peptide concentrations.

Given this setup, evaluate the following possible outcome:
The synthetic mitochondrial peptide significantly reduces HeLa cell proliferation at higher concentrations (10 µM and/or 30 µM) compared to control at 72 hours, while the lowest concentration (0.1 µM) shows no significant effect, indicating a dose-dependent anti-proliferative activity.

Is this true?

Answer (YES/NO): NO